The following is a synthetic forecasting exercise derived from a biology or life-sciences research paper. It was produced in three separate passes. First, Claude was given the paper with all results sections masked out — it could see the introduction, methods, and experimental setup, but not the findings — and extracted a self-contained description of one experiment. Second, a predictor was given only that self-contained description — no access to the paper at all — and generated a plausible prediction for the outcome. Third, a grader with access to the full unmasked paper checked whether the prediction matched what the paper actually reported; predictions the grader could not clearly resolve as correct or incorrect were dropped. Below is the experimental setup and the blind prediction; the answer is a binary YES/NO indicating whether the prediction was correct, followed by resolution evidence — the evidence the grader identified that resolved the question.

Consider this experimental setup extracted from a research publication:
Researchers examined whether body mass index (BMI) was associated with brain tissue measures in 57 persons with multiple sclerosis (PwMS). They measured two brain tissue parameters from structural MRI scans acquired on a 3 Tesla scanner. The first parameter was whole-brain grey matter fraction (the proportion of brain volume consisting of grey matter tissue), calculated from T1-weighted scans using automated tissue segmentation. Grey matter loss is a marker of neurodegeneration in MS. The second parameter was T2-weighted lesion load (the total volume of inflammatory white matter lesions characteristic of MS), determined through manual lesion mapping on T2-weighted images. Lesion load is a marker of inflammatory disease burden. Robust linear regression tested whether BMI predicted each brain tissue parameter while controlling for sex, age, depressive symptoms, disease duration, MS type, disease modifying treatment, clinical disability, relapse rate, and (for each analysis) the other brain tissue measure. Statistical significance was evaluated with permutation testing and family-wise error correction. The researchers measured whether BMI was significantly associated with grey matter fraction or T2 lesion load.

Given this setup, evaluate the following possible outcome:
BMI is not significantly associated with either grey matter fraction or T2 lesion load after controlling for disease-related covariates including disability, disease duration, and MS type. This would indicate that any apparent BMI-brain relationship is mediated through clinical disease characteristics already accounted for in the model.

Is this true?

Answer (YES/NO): YES